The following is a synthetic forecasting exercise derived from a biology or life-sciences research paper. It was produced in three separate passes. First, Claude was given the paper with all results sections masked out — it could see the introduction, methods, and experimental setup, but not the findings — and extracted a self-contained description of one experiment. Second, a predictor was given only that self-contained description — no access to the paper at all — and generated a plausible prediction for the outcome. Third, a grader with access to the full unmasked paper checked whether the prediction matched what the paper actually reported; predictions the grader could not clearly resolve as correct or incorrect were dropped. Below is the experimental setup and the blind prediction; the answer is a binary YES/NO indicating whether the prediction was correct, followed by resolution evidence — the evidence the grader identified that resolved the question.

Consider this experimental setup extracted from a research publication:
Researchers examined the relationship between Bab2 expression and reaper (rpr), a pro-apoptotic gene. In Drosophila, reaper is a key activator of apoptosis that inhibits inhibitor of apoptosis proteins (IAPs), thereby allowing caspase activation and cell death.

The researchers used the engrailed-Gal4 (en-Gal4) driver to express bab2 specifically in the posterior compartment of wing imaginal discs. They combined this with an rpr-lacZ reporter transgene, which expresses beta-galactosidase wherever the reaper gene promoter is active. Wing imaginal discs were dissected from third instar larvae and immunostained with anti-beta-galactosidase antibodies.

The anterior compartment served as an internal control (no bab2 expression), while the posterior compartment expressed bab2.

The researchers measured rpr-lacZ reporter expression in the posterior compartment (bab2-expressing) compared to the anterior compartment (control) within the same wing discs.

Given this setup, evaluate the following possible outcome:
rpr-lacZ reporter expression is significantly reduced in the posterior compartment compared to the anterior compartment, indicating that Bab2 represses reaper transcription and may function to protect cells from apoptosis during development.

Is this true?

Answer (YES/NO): NO